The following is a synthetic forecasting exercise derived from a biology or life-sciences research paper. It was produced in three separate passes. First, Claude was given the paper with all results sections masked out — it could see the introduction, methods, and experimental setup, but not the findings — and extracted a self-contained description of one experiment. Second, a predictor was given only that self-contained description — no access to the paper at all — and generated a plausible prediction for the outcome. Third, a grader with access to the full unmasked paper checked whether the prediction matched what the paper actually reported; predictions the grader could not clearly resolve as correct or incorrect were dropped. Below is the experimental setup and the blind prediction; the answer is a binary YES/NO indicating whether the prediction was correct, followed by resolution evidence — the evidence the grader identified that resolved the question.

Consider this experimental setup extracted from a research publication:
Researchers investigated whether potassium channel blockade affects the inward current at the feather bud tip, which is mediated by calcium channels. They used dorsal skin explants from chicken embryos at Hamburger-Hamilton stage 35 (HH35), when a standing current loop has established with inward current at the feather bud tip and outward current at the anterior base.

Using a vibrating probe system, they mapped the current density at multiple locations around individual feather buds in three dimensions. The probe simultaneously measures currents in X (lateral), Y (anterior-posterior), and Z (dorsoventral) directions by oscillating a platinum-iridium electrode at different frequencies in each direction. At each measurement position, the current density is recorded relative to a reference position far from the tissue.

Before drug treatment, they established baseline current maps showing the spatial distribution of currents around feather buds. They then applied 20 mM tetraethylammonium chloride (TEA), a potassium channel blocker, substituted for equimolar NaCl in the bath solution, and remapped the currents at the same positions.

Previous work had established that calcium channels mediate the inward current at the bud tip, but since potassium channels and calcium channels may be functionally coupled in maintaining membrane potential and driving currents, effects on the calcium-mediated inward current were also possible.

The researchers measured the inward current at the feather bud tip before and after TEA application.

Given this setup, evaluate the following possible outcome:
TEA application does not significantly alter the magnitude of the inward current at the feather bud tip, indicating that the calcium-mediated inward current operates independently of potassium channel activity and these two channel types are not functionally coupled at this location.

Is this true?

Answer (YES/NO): NO